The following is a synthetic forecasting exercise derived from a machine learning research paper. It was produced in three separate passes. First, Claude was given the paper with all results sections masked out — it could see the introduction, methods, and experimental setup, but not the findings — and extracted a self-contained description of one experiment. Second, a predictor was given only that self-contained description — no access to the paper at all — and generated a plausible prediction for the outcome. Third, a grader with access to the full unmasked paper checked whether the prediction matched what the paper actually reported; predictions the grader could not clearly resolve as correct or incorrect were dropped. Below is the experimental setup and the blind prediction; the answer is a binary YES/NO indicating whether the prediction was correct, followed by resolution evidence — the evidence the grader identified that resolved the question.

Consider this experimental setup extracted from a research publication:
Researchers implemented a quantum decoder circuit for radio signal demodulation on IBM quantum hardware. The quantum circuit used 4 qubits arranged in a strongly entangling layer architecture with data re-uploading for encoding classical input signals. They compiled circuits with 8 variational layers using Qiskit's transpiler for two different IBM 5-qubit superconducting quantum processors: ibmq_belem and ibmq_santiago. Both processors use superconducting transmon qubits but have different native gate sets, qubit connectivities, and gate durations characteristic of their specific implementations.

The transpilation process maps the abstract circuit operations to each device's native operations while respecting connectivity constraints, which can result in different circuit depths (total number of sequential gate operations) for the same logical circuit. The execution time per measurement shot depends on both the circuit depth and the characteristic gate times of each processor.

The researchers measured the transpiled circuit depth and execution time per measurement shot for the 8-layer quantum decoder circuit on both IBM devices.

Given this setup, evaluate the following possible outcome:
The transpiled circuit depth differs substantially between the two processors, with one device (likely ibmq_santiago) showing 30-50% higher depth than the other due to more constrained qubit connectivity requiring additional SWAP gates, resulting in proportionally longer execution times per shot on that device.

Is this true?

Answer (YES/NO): NO